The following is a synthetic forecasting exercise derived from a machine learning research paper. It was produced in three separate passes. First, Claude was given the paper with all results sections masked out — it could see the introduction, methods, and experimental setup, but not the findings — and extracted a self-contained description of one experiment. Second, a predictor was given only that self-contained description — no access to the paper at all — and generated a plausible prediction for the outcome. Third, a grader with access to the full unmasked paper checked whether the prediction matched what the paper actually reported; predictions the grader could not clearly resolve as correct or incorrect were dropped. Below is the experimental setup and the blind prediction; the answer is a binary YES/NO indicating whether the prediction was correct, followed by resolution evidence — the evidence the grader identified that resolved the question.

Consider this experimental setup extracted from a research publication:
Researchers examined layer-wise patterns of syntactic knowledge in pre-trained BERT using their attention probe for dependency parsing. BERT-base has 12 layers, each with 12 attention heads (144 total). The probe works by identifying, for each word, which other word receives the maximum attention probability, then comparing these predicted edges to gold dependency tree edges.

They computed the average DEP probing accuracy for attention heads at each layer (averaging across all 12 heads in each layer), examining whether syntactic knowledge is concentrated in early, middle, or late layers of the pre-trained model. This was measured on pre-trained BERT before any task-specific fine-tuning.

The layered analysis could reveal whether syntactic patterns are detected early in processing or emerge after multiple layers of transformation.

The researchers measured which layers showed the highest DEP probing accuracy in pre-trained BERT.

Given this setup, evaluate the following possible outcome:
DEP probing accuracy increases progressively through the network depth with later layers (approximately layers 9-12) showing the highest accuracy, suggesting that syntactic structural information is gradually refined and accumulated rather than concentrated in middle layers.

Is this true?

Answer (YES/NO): NO